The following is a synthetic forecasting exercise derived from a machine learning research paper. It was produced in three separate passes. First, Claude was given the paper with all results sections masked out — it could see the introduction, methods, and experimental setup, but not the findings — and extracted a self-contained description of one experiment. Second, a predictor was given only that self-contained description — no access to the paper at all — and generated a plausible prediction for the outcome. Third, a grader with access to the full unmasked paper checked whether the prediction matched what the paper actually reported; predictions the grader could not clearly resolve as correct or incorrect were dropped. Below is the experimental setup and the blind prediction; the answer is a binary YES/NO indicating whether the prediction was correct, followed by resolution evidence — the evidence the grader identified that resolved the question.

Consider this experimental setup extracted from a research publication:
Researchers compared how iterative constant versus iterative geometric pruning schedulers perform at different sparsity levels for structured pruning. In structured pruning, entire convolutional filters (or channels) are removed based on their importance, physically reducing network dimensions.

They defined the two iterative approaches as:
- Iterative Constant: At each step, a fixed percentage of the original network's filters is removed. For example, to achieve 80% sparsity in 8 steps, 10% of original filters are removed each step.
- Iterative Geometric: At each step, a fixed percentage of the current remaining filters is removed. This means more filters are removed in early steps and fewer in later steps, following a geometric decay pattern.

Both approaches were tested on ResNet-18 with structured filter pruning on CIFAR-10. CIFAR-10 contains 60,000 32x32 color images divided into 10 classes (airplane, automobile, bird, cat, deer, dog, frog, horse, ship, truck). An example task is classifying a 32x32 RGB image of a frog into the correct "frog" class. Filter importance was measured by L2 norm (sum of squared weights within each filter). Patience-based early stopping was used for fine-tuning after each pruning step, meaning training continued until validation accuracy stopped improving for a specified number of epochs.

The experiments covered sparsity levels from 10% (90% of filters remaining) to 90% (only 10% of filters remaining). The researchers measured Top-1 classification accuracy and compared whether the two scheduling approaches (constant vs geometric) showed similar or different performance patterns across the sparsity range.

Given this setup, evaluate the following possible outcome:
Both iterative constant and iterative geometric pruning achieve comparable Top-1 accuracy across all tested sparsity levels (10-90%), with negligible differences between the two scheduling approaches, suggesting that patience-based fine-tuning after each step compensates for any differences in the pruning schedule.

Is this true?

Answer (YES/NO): NO